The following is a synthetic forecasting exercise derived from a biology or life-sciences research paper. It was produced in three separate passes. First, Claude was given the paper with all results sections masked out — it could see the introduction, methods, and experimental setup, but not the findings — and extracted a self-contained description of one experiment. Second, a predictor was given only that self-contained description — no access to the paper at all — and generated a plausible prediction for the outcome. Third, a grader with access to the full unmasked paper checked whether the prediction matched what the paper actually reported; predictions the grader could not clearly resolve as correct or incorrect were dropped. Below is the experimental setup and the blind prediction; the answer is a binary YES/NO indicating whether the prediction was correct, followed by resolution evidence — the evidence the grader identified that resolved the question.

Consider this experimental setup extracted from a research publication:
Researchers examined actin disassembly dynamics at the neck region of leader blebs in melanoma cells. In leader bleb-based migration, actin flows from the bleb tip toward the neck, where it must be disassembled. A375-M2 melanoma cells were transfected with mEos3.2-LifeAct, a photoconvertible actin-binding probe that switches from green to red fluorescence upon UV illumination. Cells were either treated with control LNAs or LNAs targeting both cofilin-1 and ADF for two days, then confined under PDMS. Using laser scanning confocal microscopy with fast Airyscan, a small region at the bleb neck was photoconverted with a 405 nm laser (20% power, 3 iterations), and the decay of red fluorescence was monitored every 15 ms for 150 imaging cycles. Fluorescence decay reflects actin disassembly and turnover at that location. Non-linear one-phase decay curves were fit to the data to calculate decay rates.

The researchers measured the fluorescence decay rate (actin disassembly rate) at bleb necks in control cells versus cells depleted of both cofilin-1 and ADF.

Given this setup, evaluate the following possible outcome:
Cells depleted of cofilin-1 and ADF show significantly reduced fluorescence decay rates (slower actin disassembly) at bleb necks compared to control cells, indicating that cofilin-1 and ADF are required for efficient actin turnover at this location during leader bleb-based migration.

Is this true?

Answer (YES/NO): YES